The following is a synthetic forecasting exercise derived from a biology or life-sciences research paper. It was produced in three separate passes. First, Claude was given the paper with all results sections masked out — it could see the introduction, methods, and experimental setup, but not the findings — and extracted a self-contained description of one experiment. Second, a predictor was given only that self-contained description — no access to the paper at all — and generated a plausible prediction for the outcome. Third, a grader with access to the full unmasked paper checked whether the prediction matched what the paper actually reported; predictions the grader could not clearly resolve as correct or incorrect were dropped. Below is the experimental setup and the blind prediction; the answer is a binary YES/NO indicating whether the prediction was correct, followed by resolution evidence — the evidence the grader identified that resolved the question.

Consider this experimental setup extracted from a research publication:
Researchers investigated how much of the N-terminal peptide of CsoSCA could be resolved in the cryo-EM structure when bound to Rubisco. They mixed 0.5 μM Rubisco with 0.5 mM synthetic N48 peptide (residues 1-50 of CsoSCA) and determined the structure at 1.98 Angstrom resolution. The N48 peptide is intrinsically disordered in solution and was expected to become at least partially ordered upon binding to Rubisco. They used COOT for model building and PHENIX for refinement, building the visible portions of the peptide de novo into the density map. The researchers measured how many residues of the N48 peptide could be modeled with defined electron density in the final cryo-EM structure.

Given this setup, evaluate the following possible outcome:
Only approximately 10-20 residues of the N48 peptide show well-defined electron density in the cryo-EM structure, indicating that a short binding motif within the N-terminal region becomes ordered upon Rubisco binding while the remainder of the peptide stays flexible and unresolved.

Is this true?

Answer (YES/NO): NO